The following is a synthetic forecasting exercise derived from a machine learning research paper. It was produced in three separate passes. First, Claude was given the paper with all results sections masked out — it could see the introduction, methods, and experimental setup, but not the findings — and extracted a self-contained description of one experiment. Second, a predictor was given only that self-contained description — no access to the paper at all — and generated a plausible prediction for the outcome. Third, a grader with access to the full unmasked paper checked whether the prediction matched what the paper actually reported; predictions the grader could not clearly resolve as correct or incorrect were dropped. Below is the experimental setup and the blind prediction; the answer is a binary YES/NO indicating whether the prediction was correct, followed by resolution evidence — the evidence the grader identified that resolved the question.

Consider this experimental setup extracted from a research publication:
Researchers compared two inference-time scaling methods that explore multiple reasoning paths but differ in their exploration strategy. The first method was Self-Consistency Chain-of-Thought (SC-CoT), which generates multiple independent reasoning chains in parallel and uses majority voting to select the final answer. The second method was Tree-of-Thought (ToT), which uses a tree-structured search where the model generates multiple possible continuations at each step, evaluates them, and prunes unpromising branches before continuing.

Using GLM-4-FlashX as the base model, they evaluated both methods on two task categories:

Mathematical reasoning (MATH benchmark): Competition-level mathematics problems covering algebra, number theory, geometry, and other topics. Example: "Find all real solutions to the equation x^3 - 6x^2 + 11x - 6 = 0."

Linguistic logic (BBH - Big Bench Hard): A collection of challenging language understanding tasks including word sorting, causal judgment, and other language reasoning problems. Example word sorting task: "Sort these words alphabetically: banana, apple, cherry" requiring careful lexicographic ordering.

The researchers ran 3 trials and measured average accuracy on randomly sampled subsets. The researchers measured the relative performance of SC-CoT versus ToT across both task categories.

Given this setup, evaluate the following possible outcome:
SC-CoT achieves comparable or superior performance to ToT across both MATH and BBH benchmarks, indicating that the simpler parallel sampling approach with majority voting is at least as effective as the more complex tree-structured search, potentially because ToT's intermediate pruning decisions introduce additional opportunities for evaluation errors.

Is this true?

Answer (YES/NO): NO